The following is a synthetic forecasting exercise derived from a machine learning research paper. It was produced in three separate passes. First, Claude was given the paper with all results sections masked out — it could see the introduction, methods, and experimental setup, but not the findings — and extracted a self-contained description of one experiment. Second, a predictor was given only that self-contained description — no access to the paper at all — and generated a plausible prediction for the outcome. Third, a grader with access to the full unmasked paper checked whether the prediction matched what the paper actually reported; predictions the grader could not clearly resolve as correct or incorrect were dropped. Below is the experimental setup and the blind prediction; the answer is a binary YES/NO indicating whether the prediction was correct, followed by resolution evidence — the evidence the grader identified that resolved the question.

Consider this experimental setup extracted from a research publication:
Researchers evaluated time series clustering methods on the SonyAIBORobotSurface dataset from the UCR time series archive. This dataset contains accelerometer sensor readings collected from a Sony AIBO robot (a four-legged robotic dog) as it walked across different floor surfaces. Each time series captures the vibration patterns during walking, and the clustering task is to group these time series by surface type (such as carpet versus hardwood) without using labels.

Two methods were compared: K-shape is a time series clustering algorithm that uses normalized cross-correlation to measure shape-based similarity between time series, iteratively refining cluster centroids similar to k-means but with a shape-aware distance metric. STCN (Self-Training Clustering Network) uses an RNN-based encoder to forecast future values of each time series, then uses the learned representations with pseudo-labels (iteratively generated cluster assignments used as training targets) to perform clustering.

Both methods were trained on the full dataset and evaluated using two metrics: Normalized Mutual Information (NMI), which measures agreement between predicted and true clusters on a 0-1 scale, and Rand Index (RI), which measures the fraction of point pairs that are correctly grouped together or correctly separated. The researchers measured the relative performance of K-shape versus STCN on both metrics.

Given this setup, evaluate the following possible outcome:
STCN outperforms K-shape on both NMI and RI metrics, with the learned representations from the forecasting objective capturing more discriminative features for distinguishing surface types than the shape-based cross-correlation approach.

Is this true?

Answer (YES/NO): NO